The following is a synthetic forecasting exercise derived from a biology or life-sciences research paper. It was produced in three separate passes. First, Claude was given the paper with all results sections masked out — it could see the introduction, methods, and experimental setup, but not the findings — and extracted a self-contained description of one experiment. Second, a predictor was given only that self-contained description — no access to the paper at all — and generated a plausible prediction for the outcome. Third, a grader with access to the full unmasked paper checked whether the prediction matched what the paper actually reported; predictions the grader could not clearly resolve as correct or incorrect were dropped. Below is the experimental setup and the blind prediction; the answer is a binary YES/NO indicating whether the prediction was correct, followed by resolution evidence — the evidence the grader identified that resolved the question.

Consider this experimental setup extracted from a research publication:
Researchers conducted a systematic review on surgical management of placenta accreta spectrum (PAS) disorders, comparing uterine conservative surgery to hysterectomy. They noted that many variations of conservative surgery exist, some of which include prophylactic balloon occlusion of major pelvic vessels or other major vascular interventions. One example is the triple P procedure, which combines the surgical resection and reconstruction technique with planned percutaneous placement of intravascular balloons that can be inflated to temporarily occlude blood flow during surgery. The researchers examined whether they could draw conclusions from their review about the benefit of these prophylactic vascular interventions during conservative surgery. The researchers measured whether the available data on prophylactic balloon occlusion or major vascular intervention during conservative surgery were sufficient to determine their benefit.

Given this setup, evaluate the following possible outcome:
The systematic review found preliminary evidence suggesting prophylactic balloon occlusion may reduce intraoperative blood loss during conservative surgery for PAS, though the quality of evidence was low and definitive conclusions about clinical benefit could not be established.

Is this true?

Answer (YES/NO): NO